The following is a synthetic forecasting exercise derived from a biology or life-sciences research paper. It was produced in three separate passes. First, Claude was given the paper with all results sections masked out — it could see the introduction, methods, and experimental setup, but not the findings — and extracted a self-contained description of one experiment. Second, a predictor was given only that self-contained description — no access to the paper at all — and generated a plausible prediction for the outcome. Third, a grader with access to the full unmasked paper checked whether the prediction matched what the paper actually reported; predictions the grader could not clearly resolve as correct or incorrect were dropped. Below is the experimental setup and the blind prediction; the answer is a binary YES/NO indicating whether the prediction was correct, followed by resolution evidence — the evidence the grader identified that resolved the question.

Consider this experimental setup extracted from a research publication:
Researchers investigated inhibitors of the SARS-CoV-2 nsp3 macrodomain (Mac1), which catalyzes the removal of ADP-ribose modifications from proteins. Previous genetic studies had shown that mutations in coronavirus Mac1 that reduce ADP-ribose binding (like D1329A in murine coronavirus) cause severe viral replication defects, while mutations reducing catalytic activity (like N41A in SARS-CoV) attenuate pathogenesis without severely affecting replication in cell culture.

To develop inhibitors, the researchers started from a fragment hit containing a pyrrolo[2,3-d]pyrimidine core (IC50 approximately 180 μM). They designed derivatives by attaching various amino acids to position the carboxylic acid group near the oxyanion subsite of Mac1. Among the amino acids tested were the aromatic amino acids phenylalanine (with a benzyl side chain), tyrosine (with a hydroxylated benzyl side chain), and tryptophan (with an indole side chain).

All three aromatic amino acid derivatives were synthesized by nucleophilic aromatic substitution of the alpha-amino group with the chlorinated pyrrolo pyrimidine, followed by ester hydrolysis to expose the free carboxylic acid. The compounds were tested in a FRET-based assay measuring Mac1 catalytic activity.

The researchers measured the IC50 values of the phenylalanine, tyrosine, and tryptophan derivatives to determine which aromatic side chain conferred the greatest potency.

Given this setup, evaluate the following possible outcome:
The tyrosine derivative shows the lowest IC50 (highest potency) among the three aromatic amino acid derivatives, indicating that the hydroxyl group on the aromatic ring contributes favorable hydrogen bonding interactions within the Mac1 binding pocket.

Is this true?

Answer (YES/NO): NO